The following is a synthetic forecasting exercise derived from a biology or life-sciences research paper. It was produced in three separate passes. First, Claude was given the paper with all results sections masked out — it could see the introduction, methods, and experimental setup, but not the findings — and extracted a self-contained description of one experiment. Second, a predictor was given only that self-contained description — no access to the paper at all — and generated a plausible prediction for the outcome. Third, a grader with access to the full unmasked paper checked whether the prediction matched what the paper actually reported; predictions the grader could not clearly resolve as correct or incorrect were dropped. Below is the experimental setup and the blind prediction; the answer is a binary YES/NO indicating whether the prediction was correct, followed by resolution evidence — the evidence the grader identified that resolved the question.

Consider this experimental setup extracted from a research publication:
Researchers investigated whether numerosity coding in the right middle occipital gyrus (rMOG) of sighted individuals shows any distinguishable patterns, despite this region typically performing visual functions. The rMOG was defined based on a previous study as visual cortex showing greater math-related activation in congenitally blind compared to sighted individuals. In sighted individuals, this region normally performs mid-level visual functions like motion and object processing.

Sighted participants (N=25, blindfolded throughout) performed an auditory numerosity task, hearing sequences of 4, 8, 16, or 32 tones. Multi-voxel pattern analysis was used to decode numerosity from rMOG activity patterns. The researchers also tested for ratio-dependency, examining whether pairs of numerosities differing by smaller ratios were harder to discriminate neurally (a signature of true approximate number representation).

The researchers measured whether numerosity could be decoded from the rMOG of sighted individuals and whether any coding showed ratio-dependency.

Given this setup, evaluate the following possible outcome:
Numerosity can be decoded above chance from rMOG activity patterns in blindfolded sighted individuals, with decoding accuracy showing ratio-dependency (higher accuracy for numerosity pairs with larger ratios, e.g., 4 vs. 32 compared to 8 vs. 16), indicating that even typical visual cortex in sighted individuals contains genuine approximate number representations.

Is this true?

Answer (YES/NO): NO